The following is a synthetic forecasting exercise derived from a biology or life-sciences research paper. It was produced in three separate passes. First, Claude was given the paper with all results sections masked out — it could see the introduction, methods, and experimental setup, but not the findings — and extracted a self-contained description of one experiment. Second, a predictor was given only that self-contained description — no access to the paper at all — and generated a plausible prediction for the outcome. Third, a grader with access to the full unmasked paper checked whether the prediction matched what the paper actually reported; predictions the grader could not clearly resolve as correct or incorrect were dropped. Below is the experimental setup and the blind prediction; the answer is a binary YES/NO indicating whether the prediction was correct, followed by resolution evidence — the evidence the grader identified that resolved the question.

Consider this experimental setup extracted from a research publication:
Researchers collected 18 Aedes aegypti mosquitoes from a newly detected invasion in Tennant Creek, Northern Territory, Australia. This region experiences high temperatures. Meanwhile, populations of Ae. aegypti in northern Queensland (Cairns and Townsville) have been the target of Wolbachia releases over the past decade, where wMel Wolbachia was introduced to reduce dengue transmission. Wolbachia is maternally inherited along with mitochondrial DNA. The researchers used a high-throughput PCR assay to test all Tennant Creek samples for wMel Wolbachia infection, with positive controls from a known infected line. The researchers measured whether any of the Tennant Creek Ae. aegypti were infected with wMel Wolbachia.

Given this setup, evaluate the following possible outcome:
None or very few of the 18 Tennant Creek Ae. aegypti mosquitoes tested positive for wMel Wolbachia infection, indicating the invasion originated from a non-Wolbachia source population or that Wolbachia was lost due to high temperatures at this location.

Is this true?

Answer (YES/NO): YES